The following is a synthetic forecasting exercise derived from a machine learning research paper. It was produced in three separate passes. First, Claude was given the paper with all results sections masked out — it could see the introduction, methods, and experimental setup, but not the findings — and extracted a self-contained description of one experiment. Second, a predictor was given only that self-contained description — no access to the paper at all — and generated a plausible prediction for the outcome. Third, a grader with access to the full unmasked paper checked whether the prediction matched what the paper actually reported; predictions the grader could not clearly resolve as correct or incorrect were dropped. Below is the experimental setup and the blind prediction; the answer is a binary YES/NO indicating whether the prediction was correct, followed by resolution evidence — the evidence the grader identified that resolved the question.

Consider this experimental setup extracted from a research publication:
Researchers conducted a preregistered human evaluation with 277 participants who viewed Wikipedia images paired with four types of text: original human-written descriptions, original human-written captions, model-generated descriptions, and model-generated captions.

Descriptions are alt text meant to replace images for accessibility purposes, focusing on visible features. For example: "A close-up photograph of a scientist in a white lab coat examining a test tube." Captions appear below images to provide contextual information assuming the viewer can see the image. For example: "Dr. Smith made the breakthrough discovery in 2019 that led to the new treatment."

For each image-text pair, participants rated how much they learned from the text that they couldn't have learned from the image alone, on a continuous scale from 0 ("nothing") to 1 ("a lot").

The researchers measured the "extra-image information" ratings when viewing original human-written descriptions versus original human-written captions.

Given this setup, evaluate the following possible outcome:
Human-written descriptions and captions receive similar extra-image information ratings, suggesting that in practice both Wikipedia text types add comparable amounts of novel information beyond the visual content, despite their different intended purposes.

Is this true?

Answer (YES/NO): NO